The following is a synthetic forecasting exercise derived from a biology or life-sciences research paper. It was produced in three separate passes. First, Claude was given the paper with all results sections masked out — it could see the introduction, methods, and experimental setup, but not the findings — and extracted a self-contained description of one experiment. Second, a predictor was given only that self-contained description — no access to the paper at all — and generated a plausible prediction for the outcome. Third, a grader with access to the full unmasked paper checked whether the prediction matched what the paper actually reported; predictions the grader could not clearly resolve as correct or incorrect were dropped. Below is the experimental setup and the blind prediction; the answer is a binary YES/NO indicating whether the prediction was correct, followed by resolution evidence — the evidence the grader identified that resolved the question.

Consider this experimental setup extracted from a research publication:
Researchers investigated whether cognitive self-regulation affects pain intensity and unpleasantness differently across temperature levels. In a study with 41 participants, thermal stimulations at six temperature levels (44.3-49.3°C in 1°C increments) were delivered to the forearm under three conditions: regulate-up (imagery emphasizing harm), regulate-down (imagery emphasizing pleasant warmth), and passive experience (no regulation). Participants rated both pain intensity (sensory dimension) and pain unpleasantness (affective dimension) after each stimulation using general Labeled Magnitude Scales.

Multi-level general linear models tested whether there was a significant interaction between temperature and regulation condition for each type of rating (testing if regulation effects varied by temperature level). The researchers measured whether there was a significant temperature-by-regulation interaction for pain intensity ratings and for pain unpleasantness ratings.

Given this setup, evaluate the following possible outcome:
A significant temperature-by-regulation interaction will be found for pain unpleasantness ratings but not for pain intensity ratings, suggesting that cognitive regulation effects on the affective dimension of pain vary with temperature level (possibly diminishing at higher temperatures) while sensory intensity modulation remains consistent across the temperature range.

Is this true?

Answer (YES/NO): NO